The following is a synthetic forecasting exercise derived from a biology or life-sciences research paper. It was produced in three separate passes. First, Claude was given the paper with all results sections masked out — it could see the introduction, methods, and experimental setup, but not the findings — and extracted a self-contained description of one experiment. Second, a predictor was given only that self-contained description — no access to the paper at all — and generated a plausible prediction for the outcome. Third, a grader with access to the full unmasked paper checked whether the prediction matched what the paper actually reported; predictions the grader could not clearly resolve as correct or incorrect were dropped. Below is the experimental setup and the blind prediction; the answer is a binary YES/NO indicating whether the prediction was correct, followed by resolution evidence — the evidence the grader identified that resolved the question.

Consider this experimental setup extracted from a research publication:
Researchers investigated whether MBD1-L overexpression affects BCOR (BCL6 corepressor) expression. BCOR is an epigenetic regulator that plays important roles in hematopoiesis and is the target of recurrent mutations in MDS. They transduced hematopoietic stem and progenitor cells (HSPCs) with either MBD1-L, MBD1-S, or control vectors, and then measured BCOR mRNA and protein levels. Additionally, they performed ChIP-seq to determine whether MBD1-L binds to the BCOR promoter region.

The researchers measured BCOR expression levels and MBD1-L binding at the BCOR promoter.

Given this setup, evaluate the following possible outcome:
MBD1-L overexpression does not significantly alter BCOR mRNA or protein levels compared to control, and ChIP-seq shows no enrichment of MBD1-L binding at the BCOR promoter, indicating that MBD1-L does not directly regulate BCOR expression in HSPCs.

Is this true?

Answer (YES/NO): NO